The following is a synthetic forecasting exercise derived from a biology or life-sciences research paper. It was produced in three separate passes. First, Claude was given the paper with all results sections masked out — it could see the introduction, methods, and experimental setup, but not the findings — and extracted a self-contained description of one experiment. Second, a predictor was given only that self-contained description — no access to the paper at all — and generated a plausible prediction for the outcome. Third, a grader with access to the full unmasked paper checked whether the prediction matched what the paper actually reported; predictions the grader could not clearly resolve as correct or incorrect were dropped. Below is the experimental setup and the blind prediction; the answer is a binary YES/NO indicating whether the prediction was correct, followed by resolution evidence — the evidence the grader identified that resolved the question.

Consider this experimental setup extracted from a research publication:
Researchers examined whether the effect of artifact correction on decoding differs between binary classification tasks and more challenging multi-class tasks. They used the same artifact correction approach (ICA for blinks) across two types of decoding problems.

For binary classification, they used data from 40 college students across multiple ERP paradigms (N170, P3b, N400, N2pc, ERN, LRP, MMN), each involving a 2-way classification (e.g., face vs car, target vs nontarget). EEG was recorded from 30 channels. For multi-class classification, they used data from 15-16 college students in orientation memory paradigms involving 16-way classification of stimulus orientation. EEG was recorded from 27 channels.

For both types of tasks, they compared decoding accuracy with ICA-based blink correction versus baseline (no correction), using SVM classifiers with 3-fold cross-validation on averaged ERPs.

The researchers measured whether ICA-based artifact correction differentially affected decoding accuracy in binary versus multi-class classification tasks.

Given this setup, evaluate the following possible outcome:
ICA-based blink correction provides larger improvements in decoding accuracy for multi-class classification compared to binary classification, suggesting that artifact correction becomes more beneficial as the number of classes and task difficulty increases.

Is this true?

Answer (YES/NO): NO